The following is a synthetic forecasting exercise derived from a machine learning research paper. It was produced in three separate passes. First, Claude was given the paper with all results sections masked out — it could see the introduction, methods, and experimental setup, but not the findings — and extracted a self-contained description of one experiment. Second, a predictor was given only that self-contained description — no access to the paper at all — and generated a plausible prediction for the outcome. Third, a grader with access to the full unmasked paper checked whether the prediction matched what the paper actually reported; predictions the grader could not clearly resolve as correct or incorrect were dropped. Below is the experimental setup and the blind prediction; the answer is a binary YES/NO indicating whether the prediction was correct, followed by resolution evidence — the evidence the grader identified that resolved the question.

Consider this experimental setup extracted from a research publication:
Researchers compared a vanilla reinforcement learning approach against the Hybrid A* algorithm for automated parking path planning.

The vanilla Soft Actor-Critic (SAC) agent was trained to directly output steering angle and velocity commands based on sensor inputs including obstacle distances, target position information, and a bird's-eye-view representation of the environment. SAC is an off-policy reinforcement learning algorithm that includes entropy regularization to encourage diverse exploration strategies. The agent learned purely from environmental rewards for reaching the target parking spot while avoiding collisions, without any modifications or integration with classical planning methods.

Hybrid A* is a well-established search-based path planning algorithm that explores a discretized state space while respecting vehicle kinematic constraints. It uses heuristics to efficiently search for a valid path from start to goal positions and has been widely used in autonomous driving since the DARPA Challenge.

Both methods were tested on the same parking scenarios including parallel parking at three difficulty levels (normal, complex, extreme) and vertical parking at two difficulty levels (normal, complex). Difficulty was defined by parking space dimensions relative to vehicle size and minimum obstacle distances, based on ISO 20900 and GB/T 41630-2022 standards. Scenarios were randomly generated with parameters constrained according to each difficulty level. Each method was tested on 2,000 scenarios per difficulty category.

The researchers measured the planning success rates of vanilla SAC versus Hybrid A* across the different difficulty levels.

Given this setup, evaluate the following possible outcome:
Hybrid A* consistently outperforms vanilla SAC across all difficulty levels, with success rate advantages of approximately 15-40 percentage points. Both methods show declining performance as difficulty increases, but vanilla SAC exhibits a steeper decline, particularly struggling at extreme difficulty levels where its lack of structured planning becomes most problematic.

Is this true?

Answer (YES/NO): NO